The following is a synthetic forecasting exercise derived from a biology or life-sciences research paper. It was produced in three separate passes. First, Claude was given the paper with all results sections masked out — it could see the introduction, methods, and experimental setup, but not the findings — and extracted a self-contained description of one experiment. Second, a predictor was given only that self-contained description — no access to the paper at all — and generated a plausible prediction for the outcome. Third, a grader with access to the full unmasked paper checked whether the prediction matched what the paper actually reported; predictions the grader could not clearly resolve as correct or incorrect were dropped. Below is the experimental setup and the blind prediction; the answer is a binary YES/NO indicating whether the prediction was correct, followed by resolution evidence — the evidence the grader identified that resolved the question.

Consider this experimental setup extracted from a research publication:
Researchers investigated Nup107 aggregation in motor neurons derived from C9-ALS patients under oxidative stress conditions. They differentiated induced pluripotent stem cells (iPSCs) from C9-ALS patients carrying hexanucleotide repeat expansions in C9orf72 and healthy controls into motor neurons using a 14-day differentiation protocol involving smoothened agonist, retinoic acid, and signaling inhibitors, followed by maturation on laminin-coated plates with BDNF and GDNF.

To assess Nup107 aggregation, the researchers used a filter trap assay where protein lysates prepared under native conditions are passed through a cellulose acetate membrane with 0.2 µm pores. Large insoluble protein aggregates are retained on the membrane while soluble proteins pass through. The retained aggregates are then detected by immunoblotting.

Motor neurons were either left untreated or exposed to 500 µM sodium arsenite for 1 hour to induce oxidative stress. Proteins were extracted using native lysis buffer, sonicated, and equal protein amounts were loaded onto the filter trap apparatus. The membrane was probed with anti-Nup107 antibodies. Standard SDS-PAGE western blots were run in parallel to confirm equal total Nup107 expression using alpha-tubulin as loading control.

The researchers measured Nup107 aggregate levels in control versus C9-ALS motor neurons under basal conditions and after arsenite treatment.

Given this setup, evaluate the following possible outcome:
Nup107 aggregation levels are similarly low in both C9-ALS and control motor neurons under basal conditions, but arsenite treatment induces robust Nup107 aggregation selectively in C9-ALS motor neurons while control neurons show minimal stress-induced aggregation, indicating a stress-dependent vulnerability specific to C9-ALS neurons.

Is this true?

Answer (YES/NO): NO